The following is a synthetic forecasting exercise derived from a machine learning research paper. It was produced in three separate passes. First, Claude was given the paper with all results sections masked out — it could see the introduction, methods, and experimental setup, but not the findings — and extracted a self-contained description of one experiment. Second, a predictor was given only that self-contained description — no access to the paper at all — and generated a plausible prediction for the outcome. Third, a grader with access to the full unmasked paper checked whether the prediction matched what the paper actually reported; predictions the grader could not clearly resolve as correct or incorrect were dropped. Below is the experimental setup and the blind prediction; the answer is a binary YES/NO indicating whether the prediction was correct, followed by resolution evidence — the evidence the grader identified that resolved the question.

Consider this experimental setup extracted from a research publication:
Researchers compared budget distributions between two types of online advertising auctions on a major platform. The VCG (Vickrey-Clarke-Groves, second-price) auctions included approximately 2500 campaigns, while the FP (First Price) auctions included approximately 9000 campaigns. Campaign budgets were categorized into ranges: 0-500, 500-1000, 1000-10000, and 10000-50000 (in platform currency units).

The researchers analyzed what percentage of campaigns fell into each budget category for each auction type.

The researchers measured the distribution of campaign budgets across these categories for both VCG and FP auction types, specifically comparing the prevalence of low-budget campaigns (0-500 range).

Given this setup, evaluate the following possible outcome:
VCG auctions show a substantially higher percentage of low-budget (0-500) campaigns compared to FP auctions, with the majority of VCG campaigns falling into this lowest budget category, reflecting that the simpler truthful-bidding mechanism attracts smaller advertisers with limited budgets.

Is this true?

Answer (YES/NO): YES